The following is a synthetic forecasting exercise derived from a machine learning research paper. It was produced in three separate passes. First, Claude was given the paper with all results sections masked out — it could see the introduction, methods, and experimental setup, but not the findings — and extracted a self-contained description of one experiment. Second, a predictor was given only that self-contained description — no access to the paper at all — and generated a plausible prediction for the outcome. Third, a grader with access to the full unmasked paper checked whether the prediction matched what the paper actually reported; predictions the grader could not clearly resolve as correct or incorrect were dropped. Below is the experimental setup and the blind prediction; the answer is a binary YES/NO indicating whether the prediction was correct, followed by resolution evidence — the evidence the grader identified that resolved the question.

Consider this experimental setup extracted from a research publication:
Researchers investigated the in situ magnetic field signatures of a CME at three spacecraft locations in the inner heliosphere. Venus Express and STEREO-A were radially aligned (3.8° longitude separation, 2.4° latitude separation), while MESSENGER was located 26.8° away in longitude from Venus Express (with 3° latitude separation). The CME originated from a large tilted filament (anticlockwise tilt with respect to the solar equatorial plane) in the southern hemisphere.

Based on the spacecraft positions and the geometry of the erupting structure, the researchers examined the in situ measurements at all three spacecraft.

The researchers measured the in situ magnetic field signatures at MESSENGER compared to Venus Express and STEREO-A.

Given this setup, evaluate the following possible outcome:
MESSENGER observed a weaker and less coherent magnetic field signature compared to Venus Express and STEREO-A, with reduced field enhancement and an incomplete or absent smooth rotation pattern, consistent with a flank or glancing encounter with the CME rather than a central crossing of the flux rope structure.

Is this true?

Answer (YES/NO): YES